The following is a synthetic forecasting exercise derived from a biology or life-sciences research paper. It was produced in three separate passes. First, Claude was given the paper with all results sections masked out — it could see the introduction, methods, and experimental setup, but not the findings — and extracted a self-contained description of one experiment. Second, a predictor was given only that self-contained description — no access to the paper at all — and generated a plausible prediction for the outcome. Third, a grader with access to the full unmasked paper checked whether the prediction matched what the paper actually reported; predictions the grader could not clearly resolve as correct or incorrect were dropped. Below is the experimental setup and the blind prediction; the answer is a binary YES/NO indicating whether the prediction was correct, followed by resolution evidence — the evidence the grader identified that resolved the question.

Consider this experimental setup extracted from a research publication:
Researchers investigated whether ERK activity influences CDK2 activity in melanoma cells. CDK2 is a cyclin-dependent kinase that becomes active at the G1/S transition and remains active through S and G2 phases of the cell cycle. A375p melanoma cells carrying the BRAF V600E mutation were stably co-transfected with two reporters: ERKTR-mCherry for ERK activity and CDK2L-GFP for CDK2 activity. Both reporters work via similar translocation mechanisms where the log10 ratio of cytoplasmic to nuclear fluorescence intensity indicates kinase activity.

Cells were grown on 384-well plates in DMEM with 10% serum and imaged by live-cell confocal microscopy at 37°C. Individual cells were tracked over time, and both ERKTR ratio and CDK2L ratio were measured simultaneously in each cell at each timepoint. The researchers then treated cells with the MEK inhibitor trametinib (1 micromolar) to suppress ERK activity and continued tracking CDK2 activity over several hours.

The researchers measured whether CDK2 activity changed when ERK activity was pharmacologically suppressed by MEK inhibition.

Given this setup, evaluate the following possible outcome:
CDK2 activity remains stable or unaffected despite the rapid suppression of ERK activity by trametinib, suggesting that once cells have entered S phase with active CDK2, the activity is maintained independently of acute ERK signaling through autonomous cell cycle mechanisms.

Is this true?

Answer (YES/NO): YES